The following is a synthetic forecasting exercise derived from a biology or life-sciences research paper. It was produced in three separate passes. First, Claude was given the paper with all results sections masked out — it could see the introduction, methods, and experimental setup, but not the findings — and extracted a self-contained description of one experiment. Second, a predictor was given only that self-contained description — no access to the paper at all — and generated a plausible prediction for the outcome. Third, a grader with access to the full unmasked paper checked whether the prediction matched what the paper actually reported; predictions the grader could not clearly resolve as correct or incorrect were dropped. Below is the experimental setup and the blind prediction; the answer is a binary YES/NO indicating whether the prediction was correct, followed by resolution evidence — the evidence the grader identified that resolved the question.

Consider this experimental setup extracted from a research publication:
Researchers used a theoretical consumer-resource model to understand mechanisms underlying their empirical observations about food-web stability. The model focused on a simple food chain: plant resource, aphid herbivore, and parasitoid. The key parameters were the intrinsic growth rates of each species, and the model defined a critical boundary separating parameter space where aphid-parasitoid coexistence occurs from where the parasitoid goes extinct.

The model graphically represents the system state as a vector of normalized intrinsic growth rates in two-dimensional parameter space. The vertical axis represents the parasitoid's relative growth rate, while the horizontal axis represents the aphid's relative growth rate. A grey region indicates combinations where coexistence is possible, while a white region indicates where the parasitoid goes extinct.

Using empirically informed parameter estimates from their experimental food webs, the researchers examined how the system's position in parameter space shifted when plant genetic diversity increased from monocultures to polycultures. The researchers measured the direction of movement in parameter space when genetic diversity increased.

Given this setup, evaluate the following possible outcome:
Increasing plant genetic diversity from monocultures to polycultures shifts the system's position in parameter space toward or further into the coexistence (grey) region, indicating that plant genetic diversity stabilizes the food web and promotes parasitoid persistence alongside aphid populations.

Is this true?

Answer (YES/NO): YES